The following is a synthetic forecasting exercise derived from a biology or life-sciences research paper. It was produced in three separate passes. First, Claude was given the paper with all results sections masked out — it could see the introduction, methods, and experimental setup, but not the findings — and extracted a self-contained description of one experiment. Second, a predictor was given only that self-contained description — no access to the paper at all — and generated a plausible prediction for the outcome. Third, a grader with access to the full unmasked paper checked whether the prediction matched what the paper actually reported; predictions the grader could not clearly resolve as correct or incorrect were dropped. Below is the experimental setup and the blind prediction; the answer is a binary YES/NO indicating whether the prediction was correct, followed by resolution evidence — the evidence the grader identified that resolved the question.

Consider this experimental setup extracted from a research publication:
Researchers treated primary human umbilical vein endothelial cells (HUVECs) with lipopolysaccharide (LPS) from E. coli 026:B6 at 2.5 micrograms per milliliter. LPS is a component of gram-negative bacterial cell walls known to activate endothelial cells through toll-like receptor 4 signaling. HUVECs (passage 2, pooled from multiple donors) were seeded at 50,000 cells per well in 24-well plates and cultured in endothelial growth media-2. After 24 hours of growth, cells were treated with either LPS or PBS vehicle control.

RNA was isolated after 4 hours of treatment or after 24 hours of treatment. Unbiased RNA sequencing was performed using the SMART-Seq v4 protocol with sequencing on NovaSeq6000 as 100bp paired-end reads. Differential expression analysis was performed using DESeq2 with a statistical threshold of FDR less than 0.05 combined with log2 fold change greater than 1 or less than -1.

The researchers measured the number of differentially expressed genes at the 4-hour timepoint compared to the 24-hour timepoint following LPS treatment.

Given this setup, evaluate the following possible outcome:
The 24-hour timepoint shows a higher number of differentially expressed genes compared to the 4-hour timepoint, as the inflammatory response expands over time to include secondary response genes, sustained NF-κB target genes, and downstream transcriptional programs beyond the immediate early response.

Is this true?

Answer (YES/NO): YES